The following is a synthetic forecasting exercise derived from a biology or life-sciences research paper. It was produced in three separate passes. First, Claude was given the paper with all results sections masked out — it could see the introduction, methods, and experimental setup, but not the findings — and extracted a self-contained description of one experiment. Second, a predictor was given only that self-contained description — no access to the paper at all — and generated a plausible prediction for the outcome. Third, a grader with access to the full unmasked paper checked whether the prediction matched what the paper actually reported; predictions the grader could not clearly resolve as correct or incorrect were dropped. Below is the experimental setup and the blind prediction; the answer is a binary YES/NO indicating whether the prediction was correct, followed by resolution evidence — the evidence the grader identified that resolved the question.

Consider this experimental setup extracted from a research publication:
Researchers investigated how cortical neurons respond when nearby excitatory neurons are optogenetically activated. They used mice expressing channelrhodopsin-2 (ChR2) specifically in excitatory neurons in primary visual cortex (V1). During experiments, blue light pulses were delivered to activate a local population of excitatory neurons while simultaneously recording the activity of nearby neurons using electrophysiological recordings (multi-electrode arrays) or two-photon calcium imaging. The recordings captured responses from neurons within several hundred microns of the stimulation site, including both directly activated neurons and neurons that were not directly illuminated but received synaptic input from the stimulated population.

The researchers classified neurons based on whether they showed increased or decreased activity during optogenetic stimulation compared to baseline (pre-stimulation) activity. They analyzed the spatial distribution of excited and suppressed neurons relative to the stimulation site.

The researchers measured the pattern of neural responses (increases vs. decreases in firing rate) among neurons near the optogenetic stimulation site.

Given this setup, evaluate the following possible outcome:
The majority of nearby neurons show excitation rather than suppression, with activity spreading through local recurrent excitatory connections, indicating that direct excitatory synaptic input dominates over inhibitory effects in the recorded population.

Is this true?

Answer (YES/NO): NO